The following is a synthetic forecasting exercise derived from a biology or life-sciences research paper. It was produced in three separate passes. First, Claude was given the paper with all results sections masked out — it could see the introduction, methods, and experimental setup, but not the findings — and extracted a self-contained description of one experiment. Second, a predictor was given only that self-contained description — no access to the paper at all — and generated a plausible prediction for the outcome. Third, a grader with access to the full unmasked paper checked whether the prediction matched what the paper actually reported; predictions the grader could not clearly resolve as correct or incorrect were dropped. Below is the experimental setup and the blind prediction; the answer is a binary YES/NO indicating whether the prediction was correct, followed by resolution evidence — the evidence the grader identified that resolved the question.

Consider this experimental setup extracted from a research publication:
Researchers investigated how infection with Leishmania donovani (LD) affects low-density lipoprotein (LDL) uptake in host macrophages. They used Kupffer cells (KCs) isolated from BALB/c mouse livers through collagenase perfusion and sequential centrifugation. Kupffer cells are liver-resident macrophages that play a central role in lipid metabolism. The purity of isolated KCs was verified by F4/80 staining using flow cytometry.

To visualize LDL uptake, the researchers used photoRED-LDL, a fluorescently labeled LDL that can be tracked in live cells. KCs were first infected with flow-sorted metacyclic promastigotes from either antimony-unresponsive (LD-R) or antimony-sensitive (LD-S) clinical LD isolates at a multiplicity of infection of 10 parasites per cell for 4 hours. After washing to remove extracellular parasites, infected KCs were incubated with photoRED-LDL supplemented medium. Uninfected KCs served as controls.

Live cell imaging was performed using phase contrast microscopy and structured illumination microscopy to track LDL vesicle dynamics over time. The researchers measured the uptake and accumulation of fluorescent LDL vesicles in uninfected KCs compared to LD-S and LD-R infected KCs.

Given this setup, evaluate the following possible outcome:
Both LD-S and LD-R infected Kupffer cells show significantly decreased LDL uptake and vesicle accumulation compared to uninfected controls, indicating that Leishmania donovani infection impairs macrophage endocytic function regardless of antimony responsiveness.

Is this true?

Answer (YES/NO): NO